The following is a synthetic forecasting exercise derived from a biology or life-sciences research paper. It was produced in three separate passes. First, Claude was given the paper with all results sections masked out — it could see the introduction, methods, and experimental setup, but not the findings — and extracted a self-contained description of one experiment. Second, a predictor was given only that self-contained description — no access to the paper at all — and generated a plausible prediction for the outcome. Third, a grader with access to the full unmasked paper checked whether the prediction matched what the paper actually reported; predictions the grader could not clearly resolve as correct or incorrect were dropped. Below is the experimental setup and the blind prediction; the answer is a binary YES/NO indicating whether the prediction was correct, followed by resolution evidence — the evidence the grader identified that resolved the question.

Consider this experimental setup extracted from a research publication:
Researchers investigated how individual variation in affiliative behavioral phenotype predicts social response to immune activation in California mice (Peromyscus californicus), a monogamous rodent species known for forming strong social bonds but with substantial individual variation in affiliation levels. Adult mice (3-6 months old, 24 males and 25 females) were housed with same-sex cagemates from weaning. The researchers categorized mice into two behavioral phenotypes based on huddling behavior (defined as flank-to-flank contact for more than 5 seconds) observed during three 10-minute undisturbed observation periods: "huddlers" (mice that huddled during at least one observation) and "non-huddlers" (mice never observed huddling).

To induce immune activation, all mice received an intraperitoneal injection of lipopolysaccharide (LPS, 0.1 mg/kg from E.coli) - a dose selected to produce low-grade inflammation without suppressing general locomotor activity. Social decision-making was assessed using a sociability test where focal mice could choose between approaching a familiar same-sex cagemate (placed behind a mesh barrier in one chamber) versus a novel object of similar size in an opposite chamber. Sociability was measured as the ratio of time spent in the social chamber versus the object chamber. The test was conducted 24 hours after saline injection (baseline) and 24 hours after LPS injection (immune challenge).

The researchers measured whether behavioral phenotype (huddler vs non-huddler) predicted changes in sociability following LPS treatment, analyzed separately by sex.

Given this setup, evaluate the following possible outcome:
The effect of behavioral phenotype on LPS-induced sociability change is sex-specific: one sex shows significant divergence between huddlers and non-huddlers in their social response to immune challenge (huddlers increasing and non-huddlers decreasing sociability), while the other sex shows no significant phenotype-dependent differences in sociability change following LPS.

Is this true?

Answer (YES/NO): NO